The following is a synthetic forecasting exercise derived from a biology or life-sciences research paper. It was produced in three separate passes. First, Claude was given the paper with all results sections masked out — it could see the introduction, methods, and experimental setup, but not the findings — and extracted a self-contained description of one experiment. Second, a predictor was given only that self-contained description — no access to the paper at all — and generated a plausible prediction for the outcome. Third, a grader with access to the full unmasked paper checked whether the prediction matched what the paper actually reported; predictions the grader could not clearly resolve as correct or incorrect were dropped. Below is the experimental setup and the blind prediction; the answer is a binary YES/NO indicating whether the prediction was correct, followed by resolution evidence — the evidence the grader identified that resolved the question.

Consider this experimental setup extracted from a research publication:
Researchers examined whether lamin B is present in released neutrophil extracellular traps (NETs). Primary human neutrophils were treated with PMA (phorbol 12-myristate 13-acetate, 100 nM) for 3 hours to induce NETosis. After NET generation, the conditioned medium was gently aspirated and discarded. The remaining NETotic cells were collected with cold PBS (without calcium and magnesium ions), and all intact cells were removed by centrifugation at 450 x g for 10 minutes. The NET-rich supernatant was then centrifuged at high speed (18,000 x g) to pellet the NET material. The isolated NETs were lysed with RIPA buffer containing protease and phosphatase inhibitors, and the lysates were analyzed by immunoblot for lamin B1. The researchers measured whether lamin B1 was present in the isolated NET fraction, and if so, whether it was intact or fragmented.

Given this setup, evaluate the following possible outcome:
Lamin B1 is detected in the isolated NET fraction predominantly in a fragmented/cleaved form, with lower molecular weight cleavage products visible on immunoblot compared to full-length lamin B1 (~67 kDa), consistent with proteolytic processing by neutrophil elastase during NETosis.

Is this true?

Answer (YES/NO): NO